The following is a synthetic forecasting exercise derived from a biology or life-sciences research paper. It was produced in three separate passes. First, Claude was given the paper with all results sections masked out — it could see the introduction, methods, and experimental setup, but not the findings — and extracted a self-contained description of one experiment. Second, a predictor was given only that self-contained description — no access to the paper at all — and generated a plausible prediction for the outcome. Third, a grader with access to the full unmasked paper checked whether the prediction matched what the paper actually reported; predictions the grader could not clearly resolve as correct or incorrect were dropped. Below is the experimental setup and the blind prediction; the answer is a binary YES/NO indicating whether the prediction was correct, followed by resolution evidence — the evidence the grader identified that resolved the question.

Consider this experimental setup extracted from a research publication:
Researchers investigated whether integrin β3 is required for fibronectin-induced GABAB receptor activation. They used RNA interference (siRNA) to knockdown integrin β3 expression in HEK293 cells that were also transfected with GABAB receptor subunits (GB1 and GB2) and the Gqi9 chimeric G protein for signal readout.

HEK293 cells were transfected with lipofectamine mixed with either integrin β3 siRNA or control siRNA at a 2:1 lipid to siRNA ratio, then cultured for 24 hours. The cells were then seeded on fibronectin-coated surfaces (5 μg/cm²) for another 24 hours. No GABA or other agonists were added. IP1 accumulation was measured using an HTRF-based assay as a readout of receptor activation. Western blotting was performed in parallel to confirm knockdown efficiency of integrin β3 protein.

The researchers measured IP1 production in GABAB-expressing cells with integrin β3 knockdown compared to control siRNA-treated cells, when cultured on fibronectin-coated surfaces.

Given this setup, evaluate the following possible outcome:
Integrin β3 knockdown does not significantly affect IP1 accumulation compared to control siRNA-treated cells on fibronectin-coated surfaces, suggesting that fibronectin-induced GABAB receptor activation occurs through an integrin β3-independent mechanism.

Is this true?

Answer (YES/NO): NO